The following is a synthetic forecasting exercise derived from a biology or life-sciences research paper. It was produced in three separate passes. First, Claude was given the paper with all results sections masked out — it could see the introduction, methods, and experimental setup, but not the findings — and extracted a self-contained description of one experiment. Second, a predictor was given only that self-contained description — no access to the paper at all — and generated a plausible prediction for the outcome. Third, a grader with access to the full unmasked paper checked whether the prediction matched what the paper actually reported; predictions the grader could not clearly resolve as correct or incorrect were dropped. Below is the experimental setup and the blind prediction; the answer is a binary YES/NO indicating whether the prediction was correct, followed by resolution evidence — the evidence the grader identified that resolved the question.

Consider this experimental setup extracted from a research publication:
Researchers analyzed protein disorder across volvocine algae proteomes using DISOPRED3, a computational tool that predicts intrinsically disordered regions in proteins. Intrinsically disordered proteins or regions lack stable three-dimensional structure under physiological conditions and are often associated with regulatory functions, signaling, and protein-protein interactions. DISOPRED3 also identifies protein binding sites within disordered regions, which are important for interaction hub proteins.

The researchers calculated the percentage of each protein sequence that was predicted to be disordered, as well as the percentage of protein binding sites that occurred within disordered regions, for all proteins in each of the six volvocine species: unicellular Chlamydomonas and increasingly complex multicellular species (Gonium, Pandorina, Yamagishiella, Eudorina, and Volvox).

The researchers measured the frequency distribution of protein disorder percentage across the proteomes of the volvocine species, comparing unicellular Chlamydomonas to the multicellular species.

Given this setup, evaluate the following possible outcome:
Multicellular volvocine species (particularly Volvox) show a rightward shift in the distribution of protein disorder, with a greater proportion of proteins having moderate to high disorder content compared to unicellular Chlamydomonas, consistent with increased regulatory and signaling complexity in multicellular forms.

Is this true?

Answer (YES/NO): NO